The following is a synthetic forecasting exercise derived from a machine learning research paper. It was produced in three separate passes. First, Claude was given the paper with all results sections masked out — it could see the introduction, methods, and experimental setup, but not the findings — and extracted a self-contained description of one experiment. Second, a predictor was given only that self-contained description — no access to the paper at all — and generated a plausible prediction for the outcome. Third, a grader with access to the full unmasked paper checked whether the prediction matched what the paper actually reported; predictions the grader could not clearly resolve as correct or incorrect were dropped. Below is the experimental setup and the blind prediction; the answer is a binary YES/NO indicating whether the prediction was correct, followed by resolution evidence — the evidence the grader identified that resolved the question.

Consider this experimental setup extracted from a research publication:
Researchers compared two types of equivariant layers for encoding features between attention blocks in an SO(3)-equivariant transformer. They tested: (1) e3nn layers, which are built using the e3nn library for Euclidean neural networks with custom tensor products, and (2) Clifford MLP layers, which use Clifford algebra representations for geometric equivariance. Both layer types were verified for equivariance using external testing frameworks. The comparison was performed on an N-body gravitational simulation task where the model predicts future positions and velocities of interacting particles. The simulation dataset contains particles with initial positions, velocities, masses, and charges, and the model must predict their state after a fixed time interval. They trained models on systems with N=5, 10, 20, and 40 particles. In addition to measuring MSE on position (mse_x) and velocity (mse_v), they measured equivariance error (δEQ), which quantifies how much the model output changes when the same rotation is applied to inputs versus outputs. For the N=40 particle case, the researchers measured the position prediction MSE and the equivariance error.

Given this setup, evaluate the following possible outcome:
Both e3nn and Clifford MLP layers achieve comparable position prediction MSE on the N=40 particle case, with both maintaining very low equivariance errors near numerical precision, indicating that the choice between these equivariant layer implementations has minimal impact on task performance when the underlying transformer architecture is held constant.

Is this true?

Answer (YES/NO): YES